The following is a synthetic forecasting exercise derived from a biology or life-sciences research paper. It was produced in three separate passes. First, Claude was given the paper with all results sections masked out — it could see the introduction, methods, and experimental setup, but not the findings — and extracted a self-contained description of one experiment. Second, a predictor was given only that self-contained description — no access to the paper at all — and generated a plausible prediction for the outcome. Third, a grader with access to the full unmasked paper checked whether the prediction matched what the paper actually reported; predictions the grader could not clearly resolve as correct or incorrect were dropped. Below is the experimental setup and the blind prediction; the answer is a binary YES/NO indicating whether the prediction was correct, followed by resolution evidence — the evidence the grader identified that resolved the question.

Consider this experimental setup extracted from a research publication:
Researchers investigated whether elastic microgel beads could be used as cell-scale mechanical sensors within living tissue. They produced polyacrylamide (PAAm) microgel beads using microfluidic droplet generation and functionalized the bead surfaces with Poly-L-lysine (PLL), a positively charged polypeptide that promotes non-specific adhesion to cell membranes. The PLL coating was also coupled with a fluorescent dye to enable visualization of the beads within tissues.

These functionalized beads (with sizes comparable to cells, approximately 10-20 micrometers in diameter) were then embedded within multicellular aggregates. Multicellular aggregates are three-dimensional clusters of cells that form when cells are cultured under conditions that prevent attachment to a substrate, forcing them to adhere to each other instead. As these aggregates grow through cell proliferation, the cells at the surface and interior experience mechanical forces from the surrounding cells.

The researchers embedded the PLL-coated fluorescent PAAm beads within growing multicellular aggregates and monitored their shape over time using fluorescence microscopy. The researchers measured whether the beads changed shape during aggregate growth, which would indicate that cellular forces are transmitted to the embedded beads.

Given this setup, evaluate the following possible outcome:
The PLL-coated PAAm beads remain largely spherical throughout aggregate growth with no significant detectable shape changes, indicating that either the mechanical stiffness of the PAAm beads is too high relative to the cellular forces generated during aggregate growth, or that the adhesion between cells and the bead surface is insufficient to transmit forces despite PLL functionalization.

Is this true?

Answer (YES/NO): NO